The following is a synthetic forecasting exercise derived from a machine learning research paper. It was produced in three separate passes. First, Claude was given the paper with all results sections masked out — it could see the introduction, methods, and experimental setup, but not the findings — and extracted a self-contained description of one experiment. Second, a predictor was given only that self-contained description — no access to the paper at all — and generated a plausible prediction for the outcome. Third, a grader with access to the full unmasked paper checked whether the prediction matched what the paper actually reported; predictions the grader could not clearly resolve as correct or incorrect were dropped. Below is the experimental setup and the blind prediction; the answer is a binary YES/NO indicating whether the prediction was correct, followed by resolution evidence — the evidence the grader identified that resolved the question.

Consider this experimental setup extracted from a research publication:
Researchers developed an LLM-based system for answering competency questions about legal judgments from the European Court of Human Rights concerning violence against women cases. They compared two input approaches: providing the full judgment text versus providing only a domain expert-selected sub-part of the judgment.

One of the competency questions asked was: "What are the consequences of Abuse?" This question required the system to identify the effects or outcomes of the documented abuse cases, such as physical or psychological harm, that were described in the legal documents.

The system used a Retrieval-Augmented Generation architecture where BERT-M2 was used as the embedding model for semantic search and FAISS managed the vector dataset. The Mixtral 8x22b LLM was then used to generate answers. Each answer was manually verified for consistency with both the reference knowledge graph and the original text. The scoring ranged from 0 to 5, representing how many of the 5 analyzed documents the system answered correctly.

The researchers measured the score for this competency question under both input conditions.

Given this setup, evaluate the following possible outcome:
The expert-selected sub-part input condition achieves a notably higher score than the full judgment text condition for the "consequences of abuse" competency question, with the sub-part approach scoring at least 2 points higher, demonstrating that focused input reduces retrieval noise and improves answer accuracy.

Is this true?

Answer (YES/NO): NO